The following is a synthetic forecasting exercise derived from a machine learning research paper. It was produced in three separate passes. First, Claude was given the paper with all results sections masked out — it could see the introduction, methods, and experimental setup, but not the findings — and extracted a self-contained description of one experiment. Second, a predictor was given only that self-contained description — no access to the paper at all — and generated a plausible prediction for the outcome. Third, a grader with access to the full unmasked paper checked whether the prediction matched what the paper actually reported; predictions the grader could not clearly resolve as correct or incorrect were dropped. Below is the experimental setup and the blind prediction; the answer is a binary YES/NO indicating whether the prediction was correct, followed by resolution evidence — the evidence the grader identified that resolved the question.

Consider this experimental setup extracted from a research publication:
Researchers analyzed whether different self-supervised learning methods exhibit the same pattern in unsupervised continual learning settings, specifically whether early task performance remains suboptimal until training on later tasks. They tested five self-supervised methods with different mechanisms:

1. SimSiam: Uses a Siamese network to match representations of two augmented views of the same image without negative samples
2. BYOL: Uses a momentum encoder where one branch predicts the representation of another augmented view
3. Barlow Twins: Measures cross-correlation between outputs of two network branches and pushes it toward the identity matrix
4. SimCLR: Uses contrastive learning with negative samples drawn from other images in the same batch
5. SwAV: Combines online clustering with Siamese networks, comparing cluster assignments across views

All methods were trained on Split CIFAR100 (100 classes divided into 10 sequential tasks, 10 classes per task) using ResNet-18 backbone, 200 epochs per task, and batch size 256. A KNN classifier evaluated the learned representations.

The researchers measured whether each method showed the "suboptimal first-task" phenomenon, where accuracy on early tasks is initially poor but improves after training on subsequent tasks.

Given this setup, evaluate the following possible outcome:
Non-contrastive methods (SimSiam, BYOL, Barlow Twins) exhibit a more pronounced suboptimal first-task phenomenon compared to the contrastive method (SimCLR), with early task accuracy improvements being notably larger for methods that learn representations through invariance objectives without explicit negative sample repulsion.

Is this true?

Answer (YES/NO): NO